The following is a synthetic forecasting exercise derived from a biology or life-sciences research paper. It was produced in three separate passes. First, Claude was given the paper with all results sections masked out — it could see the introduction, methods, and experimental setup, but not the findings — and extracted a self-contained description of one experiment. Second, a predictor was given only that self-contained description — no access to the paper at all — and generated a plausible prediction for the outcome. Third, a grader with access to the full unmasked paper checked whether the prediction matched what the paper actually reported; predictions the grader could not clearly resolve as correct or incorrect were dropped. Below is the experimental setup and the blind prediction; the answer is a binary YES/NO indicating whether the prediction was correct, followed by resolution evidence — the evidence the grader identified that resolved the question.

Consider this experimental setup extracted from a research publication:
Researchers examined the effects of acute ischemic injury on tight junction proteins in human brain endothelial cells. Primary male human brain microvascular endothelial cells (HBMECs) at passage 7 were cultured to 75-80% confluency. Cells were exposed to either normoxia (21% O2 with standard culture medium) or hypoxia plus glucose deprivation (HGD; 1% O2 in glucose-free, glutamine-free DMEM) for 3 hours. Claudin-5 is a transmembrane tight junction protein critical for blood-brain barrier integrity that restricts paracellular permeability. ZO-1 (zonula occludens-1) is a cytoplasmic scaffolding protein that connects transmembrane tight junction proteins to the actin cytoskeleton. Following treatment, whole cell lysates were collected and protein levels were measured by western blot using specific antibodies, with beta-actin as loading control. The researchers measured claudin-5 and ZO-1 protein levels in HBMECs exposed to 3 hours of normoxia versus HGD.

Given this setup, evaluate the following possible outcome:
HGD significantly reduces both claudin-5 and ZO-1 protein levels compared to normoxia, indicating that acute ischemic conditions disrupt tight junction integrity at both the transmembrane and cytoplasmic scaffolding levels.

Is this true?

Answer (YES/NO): NO